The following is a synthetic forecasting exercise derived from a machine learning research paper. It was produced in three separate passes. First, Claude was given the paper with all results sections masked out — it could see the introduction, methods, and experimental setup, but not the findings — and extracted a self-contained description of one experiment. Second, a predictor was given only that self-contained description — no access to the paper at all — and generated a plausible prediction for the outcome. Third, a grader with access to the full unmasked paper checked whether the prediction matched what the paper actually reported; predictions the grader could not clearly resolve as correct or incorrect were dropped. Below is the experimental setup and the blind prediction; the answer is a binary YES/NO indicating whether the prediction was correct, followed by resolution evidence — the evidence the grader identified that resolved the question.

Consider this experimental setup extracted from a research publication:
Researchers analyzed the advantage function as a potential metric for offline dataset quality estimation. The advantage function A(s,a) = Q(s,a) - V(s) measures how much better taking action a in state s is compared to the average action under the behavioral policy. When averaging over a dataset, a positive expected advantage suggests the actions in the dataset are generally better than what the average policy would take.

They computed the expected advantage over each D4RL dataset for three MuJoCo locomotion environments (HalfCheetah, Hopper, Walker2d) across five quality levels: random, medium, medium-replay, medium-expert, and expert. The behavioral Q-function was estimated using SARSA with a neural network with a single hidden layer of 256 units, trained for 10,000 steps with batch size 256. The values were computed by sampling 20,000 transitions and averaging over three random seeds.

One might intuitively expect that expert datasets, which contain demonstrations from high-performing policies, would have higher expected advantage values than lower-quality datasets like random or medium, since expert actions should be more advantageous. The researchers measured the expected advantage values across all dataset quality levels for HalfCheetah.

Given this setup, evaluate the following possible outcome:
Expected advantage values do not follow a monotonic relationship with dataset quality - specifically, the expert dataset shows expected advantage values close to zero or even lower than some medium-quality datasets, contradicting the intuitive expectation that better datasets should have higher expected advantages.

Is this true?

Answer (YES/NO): NO